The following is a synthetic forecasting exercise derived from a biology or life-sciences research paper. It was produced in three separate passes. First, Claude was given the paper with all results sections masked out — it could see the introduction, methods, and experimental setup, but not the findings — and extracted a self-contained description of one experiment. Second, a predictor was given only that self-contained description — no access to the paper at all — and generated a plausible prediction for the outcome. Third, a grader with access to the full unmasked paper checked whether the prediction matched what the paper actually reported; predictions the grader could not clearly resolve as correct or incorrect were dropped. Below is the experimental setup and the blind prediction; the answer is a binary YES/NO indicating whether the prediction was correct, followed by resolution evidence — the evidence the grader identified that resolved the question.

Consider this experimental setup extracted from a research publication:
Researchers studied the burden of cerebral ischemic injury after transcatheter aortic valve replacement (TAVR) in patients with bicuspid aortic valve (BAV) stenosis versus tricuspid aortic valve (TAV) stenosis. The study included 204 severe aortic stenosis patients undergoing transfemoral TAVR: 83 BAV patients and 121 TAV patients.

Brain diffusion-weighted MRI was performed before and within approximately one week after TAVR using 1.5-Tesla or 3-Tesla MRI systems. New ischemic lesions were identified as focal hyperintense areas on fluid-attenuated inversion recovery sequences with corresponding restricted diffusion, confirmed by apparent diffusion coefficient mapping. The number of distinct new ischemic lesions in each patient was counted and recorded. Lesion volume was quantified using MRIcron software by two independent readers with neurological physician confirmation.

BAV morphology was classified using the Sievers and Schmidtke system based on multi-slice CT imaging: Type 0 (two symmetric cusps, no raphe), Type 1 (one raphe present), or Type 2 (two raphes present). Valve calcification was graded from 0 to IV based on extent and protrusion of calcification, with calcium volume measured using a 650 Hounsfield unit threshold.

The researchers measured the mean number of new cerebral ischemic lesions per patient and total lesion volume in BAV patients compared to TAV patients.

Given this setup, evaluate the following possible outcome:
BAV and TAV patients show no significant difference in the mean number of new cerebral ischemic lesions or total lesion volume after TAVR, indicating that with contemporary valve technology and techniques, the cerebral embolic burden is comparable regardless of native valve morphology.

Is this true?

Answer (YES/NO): NO